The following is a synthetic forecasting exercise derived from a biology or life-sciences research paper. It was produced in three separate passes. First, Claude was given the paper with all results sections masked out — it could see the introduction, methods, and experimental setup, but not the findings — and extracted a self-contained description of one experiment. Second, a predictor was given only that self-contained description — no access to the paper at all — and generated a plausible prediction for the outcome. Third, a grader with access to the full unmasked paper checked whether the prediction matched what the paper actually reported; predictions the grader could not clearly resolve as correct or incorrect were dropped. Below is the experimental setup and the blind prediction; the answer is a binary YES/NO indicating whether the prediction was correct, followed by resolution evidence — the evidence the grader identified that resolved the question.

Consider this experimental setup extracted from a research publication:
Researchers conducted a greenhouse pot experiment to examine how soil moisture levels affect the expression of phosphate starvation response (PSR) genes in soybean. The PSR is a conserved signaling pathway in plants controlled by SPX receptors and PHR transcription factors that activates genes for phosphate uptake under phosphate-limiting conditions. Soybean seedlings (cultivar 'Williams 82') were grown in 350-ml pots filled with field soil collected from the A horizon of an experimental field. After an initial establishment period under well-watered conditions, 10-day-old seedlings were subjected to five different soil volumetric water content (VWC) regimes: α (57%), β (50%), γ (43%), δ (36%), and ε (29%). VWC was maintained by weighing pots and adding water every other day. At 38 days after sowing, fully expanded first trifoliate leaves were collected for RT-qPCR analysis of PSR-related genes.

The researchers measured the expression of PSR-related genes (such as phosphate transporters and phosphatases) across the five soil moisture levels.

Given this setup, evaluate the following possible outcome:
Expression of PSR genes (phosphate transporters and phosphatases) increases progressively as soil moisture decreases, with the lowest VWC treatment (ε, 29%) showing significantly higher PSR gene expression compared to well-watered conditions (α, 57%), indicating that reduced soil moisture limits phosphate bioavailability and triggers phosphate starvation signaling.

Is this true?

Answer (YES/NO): NO